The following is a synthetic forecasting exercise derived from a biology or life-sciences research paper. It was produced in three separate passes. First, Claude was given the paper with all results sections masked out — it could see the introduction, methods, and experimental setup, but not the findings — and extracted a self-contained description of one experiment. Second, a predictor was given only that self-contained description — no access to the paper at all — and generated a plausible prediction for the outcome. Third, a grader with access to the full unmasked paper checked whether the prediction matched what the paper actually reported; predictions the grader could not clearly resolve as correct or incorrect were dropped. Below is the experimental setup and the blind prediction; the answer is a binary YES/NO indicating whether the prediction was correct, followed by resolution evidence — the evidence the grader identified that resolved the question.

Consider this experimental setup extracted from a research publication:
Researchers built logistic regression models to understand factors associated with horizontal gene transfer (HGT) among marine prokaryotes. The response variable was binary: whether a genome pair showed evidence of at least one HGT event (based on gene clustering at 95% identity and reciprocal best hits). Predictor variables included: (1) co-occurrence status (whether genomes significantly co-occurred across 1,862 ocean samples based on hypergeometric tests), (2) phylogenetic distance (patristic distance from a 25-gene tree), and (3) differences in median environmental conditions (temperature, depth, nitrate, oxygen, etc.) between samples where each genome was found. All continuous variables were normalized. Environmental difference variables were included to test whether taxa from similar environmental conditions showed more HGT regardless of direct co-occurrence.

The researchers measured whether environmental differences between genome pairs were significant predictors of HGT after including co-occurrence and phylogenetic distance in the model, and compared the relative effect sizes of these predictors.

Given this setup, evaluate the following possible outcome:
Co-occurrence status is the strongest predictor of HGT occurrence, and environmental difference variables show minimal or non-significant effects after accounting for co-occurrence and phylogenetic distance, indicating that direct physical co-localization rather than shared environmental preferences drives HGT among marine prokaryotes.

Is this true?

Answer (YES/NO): NO